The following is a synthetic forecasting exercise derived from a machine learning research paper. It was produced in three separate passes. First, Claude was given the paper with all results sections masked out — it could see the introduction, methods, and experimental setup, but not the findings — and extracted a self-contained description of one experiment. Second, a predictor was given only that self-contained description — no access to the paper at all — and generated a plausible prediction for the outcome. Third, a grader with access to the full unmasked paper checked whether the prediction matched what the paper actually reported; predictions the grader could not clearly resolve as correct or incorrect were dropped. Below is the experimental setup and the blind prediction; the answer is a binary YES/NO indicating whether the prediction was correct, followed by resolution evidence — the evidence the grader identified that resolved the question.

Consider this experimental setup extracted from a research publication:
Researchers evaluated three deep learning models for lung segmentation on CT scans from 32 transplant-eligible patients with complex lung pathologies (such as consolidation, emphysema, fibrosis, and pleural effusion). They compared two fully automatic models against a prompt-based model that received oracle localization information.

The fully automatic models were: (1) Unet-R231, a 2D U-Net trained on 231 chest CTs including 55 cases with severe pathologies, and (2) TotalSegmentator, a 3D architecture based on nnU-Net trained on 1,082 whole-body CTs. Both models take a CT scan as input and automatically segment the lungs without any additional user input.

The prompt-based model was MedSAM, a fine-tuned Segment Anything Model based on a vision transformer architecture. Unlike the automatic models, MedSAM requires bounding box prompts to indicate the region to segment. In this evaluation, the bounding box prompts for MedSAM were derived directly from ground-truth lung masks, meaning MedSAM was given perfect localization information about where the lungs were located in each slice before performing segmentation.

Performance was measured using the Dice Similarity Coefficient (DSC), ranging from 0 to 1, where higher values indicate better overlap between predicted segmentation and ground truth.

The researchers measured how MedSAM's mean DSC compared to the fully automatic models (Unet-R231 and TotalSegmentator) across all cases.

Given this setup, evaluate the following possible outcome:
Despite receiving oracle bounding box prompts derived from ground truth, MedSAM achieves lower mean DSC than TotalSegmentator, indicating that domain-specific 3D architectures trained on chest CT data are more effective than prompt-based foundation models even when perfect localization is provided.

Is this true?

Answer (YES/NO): YES